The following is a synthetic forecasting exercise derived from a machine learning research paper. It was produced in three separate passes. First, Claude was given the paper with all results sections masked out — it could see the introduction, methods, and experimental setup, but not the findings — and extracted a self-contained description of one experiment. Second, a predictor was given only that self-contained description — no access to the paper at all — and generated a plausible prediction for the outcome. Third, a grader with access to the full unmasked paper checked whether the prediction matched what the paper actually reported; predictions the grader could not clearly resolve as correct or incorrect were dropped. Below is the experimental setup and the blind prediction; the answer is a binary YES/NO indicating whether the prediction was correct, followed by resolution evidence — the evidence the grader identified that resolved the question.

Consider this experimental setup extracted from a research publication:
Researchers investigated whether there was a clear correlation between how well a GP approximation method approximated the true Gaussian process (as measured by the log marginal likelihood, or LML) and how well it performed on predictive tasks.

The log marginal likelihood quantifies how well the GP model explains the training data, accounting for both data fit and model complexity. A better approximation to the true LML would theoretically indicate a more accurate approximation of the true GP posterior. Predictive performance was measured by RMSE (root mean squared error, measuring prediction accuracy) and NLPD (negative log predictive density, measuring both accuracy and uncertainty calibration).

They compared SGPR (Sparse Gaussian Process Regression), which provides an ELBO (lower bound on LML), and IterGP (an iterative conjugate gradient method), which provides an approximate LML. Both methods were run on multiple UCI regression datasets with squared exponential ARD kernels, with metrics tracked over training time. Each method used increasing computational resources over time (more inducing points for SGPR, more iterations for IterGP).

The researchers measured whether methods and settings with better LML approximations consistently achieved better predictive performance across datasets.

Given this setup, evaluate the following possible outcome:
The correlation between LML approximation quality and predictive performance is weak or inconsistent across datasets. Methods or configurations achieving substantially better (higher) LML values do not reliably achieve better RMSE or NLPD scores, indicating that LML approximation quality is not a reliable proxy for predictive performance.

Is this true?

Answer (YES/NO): YES